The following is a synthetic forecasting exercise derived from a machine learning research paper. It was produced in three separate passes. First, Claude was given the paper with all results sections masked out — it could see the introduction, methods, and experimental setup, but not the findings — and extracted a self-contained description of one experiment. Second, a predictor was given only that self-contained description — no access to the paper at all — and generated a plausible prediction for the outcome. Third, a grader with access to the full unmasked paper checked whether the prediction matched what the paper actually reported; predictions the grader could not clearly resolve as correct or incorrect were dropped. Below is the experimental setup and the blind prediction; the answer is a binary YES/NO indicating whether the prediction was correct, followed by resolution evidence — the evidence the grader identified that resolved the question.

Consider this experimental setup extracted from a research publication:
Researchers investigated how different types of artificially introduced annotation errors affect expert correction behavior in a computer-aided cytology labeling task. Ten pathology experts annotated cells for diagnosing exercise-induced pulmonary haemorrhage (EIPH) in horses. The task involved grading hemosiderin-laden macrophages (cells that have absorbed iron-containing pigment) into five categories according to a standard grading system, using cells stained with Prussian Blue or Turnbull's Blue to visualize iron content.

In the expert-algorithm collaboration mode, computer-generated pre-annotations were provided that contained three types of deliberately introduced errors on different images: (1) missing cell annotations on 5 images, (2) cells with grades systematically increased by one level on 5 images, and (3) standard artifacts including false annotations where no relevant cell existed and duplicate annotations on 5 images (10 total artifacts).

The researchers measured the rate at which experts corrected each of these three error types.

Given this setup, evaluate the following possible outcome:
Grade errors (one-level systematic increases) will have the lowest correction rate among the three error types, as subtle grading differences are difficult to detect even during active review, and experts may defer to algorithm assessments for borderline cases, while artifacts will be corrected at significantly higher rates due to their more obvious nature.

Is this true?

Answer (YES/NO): NO